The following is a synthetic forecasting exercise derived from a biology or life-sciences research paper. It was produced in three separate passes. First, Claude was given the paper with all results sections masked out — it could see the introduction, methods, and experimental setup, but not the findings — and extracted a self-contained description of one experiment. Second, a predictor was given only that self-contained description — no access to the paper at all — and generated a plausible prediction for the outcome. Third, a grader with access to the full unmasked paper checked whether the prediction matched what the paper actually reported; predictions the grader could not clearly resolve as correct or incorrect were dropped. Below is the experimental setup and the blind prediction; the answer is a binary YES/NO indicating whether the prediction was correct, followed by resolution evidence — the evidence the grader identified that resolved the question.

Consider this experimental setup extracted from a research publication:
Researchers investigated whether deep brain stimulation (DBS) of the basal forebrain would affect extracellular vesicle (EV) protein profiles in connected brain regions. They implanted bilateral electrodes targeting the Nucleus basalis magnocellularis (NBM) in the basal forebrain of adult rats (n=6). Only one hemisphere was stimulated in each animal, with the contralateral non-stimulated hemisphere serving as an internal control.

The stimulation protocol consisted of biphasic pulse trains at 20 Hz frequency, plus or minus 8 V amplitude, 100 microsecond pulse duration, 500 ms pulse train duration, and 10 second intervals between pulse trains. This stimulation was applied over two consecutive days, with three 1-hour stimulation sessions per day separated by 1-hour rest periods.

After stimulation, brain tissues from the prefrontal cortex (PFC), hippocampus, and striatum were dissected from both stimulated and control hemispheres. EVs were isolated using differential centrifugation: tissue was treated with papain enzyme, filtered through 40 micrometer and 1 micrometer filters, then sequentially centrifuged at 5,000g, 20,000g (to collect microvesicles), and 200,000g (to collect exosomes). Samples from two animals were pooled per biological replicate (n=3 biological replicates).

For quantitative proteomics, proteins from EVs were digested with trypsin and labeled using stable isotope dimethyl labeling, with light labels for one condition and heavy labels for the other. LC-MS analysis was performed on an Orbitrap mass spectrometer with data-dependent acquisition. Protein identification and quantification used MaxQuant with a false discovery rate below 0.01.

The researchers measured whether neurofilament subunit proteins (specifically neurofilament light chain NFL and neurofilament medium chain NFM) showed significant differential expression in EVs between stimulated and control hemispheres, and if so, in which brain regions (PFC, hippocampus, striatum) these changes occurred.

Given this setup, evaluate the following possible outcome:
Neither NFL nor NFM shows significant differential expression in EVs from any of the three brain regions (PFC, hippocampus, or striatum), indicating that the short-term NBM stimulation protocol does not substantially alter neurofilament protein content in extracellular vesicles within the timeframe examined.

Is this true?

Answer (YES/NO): NO